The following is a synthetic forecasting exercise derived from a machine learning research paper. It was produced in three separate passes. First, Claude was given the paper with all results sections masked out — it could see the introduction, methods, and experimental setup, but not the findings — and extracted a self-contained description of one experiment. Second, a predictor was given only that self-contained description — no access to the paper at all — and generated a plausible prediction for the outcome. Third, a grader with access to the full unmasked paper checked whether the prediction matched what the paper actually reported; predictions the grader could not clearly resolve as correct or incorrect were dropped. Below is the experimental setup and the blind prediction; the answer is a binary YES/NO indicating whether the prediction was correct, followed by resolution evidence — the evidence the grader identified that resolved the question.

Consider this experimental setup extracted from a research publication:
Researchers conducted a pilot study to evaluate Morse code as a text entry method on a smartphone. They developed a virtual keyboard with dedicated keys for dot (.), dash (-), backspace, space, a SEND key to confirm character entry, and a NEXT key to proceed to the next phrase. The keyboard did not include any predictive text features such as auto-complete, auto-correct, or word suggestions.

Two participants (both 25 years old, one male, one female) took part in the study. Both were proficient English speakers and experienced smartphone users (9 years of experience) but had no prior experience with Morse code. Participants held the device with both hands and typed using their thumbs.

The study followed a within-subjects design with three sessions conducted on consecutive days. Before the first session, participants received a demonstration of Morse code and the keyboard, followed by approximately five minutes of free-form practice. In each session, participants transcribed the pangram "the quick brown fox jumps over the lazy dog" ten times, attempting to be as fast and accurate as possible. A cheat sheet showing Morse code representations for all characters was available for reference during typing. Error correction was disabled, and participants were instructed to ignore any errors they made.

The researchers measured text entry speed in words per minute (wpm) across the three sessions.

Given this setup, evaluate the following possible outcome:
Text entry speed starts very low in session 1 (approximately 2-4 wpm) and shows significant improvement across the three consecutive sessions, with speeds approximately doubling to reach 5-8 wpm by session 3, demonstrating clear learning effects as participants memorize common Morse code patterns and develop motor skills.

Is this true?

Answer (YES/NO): NO